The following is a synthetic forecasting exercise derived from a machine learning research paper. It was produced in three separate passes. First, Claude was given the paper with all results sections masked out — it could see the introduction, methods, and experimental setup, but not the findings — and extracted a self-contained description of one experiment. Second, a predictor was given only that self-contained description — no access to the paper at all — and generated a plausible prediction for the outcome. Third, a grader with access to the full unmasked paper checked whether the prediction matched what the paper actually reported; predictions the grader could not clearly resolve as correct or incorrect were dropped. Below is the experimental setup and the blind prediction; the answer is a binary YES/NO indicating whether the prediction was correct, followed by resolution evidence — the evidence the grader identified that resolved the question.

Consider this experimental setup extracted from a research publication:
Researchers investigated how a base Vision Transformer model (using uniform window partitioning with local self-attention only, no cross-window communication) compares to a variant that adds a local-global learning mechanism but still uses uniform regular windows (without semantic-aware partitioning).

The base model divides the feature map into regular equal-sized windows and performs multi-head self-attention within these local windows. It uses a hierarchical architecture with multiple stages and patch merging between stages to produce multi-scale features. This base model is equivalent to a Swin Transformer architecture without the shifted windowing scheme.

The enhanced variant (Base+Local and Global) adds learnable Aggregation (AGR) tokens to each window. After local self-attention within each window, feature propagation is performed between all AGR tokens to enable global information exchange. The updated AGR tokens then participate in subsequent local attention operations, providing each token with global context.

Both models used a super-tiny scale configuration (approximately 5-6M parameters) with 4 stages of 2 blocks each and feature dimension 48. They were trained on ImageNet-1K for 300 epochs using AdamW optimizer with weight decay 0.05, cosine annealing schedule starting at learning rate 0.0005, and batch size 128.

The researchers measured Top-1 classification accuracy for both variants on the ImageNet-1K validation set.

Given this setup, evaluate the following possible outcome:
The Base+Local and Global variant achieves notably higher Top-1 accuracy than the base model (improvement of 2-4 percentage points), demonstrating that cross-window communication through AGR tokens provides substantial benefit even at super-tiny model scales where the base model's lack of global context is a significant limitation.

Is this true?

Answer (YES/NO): NO